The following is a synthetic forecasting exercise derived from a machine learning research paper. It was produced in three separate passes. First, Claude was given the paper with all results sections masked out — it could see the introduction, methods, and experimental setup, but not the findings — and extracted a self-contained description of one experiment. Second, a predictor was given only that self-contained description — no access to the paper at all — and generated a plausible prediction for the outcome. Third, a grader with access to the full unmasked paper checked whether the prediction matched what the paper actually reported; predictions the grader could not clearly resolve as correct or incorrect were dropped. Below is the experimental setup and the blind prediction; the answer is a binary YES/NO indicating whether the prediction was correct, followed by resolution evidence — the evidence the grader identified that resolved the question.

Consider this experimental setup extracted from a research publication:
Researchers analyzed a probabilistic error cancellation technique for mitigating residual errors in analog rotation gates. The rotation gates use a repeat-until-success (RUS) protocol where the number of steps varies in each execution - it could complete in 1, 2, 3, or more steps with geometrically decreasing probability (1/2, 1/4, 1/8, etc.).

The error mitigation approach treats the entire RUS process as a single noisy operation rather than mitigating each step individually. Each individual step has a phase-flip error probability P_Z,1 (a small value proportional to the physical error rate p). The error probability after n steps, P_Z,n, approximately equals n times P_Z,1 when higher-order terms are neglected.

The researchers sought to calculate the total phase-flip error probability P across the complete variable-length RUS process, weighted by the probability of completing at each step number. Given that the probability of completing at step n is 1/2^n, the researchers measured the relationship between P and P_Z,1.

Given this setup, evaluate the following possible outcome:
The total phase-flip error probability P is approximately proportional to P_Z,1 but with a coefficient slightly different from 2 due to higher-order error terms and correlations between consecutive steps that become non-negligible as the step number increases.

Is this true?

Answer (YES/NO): NO